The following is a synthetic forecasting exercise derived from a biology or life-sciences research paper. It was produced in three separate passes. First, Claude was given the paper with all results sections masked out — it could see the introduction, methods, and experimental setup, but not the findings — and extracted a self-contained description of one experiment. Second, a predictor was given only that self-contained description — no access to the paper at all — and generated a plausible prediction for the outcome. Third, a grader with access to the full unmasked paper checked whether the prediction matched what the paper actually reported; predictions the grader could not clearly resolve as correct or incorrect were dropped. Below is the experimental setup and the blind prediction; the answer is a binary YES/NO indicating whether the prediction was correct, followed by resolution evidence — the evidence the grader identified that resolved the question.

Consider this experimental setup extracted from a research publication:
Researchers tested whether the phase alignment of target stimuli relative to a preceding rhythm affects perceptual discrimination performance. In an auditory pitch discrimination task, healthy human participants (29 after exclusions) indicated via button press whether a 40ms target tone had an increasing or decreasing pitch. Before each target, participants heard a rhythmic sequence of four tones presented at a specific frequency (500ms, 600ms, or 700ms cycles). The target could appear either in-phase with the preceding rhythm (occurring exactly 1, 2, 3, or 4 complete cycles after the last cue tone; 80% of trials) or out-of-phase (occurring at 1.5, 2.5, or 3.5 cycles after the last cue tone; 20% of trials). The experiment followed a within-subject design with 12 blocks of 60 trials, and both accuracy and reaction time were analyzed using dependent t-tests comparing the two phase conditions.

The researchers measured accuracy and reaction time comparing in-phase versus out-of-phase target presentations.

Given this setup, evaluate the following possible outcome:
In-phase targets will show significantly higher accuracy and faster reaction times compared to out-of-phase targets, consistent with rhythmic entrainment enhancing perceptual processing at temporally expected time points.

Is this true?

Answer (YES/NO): NO